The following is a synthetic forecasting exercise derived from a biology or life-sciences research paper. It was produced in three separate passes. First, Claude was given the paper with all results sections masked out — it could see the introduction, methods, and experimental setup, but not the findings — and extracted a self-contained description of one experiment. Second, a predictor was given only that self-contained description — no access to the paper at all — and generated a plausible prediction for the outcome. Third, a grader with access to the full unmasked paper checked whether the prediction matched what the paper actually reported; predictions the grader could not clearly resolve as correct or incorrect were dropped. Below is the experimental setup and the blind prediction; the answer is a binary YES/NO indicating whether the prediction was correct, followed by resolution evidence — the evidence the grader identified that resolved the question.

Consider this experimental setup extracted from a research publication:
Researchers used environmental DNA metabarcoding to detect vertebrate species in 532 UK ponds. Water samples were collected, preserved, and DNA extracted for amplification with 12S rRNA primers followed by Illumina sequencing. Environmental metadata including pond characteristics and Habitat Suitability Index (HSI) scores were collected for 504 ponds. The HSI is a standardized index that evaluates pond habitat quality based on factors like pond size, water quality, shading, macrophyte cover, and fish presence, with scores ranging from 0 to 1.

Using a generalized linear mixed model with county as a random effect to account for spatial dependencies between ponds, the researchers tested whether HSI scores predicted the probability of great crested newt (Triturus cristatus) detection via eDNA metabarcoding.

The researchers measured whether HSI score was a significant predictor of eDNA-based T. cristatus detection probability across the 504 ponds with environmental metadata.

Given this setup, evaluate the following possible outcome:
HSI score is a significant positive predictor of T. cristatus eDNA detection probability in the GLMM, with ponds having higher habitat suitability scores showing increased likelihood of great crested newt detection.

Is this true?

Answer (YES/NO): YES